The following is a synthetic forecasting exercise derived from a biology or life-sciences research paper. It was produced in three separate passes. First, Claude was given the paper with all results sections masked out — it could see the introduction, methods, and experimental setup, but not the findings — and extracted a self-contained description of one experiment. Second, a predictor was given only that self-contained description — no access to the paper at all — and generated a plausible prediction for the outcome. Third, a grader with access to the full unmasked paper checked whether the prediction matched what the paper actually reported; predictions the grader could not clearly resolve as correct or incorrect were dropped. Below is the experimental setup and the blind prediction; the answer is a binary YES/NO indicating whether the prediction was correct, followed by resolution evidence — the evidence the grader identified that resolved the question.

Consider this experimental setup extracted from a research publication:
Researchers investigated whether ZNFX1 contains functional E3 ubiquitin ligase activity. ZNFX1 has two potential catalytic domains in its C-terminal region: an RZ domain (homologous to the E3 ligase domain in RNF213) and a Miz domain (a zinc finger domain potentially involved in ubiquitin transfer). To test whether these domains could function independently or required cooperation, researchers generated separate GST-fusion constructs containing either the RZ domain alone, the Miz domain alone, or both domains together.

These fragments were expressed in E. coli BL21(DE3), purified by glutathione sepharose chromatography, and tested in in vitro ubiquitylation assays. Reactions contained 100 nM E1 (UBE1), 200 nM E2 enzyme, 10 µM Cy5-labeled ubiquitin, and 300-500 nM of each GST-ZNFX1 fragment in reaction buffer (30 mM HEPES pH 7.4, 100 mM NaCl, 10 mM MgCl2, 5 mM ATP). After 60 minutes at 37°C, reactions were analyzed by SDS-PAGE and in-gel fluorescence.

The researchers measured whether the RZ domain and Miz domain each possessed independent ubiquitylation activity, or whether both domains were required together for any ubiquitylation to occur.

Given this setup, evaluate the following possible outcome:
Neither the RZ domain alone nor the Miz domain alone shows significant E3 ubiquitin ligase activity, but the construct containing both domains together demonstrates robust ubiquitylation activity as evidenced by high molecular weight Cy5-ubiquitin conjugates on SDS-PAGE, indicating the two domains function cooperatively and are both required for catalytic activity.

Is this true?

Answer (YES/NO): NO